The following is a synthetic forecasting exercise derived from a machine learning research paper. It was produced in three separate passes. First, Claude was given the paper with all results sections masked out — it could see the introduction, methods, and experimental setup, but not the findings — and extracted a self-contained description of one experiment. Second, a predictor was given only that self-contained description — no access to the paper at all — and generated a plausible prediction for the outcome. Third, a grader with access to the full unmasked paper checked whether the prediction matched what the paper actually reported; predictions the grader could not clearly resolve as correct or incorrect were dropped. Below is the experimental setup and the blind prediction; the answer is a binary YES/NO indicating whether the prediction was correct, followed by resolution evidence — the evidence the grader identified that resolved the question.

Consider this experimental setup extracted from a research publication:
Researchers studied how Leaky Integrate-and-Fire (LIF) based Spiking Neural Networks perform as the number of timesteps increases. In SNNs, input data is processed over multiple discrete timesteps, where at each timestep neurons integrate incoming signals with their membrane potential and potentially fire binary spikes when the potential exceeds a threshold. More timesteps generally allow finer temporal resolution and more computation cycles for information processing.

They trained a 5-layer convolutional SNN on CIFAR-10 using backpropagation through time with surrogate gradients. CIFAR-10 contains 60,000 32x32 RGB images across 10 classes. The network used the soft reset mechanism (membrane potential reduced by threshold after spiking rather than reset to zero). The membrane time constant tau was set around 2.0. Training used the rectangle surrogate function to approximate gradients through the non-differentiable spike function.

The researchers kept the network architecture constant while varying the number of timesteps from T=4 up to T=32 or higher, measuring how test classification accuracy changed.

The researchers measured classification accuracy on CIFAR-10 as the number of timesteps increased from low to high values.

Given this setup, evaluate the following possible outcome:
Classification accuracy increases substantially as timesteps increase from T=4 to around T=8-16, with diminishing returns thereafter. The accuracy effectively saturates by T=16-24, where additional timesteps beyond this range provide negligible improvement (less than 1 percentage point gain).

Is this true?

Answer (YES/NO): NO